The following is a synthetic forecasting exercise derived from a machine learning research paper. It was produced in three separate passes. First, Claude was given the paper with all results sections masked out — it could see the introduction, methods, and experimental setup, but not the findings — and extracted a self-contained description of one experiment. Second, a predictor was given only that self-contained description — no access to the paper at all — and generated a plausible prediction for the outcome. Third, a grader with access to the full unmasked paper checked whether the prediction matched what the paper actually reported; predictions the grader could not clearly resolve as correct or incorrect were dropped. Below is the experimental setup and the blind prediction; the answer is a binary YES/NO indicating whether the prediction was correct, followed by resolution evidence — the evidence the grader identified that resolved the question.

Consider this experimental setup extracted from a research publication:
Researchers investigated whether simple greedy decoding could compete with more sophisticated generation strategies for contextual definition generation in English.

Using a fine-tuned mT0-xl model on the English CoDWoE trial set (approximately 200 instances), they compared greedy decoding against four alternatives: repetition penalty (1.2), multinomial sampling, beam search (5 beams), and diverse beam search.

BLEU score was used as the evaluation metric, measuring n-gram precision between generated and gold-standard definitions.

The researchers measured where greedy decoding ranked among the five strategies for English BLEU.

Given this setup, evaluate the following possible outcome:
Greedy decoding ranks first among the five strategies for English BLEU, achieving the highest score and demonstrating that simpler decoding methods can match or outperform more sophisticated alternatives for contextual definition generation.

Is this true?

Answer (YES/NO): NO